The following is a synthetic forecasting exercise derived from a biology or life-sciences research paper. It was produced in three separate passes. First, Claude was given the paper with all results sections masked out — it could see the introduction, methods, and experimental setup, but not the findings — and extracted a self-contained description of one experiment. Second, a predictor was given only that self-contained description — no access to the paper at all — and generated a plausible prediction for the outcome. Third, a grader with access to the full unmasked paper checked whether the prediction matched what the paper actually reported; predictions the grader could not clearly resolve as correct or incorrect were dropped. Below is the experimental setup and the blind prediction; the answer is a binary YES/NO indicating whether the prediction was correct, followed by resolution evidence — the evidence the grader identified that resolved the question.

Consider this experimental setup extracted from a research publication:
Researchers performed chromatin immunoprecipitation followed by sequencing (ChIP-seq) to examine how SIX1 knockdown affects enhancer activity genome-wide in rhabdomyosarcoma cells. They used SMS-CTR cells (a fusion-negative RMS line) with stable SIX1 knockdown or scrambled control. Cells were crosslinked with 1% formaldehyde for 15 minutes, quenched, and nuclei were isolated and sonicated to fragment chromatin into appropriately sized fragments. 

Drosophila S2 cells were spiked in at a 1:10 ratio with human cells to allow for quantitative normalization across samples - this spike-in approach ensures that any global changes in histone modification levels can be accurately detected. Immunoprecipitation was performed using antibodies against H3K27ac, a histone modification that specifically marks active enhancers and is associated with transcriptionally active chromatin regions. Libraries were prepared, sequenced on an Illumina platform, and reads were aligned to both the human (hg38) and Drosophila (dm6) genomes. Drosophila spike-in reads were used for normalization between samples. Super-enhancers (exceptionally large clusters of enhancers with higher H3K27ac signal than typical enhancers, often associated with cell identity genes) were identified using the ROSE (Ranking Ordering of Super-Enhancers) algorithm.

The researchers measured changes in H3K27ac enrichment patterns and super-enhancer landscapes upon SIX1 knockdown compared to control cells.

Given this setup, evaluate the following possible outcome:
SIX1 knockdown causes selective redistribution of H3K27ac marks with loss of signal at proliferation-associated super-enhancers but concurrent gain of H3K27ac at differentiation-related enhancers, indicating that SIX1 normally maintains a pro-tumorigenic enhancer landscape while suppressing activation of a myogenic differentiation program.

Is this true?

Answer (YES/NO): NO